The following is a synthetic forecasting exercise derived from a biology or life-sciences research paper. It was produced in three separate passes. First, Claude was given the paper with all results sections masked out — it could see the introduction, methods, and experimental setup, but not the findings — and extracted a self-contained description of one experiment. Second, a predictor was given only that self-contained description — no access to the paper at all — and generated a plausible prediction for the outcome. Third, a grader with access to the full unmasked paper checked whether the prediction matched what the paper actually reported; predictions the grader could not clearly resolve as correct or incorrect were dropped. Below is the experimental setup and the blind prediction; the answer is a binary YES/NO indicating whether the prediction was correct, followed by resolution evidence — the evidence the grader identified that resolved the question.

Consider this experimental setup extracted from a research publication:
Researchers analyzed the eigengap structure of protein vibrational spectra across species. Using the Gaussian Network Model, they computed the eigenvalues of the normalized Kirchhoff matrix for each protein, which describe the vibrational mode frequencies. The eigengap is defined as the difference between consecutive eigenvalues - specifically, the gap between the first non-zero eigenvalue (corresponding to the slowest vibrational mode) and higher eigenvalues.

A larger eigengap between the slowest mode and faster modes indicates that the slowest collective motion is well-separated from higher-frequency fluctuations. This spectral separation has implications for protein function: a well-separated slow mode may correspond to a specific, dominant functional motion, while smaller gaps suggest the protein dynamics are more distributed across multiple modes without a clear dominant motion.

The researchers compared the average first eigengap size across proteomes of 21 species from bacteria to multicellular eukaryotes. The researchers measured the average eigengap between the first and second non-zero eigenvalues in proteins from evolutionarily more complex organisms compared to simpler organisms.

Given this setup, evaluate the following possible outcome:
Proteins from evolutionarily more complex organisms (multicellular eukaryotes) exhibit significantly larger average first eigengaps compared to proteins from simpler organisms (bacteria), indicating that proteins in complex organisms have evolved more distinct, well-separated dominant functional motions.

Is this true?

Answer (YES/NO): YES